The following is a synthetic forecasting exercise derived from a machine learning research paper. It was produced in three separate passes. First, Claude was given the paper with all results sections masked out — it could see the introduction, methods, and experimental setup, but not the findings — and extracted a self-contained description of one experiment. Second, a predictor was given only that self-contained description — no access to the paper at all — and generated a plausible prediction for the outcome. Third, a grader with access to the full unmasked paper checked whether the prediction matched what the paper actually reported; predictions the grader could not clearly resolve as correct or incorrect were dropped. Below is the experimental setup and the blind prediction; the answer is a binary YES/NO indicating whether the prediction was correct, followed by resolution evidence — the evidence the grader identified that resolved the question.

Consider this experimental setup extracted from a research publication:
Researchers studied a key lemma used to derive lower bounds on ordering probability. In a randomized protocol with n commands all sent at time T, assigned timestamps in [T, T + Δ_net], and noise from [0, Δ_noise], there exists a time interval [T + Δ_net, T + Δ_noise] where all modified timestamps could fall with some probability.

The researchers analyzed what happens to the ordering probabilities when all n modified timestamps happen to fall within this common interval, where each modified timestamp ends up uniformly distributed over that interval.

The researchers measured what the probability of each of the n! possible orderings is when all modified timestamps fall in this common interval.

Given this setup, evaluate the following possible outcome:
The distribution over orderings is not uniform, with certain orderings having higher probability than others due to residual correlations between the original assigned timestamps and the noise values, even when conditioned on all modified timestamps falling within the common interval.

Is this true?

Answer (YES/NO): NO